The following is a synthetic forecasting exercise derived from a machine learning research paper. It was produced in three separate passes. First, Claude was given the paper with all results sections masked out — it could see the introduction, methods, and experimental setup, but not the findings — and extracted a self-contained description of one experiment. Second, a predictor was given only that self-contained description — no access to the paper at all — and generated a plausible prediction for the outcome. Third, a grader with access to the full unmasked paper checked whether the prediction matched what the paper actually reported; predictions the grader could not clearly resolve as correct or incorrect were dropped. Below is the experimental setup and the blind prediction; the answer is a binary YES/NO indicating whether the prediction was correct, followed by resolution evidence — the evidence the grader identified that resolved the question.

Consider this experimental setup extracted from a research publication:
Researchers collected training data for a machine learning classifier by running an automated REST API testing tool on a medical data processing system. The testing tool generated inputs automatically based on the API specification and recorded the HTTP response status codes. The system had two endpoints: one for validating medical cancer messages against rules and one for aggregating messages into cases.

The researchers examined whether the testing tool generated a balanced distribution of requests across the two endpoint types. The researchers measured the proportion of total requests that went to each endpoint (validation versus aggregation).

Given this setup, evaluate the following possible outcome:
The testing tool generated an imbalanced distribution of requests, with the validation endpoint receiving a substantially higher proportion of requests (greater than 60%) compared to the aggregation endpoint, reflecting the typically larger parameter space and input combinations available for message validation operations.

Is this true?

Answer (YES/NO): NO